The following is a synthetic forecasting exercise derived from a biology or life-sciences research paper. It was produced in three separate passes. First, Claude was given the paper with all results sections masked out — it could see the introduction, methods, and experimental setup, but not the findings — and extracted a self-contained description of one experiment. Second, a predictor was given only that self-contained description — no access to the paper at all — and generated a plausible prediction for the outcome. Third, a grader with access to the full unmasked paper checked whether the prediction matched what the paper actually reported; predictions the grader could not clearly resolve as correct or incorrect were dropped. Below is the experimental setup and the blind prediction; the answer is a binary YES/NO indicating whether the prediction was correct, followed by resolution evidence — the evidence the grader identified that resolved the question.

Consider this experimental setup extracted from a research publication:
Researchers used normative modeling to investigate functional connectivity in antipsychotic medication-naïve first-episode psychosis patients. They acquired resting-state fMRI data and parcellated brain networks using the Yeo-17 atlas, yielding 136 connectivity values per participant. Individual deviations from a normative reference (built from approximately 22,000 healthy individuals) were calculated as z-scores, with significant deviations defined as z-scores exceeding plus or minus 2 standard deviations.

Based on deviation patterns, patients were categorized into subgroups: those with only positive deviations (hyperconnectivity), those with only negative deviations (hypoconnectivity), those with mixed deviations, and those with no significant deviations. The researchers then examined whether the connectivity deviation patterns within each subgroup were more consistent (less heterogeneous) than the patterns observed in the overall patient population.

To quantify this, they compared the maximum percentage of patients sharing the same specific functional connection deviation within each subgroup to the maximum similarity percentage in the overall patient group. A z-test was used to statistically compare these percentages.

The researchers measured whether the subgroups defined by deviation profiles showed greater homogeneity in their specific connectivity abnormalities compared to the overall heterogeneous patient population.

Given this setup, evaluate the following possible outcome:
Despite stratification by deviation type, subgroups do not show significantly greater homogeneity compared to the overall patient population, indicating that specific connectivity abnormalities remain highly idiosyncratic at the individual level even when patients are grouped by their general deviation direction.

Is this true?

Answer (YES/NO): NO